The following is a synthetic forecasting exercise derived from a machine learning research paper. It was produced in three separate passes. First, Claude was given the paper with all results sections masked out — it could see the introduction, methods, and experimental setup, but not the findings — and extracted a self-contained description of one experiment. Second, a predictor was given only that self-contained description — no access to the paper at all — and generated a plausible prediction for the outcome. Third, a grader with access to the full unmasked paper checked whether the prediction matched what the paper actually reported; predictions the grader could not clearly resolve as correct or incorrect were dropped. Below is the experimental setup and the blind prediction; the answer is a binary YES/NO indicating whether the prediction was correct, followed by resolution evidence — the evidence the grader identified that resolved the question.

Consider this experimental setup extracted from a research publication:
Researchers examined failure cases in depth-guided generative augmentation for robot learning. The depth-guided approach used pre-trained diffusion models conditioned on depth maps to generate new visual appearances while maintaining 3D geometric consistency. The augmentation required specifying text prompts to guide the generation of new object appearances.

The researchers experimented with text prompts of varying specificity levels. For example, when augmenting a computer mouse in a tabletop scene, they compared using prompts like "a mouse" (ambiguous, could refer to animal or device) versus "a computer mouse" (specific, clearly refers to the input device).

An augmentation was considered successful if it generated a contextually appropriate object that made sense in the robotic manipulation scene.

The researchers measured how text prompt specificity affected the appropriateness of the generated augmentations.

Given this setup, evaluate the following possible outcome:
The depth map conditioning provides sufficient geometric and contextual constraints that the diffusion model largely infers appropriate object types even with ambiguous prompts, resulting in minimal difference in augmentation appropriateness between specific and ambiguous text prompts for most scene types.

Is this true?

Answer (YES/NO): NO